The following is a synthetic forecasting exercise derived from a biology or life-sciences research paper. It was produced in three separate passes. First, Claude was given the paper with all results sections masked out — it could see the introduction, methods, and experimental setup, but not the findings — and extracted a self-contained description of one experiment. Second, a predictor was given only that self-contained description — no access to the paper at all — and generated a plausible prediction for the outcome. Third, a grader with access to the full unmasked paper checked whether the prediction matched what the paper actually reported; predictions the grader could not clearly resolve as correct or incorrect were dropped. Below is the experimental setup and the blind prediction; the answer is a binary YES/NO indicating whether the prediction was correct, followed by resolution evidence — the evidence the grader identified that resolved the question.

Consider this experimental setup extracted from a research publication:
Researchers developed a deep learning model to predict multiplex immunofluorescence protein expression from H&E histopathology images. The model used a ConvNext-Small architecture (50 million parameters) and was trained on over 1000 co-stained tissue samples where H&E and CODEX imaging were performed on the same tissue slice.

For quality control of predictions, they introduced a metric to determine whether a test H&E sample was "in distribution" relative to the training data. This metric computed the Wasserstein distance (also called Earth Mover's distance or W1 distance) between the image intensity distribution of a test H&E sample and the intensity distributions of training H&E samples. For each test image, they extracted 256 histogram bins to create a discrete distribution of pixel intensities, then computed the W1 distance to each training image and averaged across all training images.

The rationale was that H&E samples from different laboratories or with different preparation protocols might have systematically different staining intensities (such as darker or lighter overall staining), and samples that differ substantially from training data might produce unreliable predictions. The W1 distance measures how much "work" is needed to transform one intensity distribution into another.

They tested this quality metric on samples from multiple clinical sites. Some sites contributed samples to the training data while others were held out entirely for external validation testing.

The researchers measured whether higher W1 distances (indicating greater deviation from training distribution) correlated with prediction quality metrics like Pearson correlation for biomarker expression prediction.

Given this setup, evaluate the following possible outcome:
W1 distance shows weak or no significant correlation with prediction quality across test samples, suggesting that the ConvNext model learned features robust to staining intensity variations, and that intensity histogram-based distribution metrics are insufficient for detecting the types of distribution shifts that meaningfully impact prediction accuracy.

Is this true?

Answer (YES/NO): NO